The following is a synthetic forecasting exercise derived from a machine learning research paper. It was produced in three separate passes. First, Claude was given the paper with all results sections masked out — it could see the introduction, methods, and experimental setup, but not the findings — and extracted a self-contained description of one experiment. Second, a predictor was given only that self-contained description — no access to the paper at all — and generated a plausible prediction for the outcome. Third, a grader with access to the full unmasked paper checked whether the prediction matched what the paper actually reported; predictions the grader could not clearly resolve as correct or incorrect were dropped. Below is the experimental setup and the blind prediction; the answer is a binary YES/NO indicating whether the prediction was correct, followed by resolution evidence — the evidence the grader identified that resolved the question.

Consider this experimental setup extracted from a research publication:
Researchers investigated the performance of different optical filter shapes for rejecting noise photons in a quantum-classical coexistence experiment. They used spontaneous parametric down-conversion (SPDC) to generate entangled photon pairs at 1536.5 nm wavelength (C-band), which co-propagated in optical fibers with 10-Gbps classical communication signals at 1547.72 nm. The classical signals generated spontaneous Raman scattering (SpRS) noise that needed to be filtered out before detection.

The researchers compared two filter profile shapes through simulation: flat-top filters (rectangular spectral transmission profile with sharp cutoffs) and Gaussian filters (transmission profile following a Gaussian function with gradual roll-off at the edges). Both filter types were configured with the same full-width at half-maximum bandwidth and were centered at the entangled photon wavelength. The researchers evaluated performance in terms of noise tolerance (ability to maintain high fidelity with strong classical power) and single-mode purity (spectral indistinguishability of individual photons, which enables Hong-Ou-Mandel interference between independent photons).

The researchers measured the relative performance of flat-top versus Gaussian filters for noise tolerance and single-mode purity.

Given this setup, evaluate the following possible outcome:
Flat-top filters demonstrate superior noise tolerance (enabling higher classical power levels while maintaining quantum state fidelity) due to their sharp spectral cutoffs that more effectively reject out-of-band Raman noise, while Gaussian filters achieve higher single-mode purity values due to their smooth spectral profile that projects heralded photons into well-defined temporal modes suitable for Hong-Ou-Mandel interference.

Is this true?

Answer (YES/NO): NO